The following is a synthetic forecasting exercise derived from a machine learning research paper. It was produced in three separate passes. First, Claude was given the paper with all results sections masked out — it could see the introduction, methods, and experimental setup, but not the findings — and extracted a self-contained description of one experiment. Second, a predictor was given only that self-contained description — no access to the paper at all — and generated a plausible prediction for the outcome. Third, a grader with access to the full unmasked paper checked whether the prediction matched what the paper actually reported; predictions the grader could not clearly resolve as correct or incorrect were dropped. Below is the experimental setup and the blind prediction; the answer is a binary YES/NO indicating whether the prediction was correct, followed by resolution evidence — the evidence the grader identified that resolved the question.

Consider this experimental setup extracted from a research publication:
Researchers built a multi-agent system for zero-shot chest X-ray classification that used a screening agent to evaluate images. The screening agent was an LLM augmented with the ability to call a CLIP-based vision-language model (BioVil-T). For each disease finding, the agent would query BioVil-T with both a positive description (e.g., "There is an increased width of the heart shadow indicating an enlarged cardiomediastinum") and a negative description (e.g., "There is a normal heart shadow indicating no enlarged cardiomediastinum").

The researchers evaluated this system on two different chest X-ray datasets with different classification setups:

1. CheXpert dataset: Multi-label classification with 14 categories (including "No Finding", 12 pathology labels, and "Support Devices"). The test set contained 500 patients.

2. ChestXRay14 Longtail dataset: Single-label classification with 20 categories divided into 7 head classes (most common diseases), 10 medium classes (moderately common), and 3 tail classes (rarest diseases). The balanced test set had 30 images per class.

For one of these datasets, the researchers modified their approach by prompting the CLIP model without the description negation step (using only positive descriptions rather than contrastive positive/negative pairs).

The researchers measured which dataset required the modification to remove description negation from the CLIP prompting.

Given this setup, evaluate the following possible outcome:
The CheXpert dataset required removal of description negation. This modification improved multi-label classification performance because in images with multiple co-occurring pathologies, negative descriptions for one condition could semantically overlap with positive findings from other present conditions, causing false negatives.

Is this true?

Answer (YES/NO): NO